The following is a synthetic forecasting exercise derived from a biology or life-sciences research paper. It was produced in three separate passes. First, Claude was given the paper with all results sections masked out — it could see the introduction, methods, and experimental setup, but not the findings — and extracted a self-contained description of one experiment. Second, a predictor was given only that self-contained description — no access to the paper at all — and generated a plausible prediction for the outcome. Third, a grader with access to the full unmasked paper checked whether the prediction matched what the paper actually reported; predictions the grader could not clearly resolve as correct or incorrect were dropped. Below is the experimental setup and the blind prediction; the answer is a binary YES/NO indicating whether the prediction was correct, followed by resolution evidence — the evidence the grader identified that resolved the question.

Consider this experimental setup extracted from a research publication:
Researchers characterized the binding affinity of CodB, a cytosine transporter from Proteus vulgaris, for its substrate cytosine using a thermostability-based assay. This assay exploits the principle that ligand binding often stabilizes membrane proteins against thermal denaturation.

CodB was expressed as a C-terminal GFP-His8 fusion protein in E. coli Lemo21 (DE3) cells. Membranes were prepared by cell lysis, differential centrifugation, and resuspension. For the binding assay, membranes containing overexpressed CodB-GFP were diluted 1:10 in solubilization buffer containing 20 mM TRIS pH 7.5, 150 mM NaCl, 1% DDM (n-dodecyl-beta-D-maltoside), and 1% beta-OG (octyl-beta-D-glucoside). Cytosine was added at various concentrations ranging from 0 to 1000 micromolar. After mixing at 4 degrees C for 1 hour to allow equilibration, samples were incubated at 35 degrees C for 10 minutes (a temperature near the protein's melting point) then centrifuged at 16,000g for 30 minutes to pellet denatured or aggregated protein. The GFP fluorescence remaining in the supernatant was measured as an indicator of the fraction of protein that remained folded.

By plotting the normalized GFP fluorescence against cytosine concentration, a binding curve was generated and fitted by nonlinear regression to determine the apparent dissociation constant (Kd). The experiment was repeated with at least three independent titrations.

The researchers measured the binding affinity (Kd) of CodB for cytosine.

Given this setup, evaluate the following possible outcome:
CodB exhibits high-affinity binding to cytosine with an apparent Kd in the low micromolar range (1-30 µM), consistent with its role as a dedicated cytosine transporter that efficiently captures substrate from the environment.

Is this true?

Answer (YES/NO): NO